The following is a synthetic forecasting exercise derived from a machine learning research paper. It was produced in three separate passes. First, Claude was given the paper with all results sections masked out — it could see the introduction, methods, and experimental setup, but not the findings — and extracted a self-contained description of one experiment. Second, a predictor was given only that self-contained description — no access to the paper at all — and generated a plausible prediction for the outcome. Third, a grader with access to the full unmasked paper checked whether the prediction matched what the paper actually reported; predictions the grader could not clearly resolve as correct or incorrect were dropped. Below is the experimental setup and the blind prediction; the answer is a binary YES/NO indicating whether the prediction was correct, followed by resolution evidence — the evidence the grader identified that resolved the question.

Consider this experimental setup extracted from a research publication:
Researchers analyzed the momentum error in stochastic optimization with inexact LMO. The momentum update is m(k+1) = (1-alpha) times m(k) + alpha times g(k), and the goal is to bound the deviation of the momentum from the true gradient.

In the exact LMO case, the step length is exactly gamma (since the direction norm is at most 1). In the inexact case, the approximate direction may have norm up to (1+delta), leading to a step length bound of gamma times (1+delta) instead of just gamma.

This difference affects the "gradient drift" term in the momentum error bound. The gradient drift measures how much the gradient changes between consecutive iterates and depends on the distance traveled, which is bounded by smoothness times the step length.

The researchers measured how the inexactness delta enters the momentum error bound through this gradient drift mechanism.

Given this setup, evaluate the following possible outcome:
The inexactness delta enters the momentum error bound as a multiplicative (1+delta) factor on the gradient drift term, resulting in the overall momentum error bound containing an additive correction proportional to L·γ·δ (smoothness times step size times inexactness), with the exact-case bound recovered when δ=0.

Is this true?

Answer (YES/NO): YES